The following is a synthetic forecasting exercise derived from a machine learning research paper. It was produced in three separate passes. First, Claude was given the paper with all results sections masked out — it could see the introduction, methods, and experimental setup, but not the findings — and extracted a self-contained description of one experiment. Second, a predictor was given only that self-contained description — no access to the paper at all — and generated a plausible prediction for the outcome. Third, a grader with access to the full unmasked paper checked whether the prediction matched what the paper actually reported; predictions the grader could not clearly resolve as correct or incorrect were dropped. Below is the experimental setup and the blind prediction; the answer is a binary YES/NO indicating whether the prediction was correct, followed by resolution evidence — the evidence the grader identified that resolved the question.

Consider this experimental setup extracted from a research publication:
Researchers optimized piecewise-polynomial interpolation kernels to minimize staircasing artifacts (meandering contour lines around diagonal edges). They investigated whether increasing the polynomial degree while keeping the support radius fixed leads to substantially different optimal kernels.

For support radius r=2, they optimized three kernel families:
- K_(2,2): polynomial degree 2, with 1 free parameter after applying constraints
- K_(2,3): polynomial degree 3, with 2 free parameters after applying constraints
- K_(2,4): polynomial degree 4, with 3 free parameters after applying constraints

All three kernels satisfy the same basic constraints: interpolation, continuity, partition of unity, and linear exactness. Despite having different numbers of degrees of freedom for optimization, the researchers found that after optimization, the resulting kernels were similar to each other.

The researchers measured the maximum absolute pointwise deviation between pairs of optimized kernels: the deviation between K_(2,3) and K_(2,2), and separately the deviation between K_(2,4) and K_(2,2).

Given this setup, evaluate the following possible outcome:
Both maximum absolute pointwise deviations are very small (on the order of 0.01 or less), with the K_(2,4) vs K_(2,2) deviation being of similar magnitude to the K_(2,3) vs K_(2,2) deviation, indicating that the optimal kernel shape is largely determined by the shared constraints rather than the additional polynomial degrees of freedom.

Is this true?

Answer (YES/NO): NO